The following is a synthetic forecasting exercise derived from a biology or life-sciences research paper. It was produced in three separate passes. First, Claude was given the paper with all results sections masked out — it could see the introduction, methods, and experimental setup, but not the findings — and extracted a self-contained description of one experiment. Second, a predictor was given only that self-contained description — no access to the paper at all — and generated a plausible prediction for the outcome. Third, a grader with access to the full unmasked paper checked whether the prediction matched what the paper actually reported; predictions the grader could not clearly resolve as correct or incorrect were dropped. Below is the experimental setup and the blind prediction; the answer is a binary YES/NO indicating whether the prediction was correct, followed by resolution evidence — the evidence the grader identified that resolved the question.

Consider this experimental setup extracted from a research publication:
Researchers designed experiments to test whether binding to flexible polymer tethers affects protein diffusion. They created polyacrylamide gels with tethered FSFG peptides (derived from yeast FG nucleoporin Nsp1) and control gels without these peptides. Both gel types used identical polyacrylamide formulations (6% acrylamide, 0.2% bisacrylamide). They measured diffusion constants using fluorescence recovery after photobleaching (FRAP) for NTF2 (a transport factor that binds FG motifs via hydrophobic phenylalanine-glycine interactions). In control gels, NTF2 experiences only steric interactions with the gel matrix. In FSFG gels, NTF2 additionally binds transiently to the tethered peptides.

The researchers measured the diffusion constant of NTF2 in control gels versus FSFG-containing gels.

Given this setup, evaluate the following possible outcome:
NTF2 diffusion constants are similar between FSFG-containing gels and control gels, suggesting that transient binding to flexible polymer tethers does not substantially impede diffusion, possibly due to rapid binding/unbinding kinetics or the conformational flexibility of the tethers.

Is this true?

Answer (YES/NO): NO